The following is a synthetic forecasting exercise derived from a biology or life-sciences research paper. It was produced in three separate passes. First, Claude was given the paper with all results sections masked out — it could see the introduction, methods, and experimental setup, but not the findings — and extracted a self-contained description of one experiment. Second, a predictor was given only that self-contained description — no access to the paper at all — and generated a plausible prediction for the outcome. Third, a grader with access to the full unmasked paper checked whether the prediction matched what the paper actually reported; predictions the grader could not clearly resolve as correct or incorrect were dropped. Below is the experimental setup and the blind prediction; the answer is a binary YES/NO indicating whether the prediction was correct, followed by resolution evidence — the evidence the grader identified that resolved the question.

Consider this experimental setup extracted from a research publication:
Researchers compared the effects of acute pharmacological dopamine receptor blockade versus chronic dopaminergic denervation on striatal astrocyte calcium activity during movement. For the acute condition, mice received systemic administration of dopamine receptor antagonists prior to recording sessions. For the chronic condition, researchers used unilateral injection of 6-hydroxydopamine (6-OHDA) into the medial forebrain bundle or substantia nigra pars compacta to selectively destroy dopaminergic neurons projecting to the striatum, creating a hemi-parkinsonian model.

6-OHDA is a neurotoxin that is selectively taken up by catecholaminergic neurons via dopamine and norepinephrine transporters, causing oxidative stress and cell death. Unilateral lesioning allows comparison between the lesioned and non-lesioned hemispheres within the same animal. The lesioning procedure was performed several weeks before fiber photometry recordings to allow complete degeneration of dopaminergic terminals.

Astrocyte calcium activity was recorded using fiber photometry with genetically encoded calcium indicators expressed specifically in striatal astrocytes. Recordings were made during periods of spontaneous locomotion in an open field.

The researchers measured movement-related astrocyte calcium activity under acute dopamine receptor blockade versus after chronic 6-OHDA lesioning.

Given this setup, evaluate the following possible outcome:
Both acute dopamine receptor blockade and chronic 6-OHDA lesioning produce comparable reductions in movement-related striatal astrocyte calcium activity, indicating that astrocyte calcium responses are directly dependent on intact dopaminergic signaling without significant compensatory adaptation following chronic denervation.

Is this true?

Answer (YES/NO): NO